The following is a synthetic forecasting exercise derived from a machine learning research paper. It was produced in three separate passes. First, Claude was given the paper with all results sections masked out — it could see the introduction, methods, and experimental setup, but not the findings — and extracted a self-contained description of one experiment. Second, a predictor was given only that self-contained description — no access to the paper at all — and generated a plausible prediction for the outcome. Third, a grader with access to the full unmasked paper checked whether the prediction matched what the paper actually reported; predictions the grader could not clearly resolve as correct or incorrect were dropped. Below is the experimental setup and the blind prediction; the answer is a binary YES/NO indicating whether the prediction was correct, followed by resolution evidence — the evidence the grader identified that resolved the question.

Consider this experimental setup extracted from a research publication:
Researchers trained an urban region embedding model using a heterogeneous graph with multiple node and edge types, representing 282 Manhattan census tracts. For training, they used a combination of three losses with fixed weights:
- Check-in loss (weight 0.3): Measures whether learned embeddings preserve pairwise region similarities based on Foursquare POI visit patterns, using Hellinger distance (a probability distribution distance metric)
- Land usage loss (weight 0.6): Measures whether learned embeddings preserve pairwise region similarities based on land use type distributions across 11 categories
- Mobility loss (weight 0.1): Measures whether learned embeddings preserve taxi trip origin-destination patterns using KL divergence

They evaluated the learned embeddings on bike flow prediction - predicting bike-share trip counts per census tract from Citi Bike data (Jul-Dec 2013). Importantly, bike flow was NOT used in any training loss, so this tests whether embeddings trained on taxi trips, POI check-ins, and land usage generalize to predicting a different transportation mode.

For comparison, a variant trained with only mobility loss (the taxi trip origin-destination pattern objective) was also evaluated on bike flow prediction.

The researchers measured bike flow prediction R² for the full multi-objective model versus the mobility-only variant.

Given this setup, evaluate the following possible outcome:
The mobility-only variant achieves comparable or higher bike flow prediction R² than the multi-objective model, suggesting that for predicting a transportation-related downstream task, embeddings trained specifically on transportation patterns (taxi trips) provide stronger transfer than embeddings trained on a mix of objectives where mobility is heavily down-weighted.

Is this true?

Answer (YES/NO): NO